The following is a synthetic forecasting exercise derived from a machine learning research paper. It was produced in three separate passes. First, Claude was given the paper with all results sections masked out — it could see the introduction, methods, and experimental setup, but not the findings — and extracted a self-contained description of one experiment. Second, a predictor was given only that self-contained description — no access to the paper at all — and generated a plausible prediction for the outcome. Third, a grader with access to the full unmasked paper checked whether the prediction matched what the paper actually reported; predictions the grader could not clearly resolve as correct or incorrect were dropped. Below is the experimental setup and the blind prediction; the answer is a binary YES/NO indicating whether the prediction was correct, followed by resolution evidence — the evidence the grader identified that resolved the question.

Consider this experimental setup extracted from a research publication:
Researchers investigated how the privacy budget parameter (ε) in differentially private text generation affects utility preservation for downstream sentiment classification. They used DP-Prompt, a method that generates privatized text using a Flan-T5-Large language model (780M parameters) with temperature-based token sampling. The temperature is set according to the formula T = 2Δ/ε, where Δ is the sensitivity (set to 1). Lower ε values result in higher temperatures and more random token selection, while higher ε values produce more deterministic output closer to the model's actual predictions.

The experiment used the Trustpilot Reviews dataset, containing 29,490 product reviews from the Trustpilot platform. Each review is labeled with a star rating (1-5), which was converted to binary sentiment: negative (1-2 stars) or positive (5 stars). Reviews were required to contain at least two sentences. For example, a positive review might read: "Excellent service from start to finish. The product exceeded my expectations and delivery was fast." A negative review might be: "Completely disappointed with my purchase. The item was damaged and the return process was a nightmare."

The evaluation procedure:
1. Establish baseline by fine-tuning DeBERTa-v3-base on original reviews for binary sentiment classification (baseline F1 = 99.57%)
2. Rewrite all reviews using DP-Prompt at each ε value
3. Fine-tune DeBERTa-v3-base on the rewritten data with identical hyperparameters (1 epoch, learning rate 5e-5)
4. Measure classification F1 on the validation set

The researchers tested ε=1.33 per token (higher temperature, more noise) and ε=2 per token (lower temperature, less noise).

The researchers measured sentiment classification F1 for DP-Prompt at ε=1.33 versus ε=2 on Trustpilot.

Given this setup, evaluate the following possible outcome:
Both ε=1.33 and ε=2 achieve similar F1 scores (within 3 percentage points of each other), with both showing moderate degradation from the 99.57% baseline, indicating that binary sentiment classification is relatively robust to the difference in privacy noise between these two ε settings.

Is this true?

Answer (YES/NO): YES